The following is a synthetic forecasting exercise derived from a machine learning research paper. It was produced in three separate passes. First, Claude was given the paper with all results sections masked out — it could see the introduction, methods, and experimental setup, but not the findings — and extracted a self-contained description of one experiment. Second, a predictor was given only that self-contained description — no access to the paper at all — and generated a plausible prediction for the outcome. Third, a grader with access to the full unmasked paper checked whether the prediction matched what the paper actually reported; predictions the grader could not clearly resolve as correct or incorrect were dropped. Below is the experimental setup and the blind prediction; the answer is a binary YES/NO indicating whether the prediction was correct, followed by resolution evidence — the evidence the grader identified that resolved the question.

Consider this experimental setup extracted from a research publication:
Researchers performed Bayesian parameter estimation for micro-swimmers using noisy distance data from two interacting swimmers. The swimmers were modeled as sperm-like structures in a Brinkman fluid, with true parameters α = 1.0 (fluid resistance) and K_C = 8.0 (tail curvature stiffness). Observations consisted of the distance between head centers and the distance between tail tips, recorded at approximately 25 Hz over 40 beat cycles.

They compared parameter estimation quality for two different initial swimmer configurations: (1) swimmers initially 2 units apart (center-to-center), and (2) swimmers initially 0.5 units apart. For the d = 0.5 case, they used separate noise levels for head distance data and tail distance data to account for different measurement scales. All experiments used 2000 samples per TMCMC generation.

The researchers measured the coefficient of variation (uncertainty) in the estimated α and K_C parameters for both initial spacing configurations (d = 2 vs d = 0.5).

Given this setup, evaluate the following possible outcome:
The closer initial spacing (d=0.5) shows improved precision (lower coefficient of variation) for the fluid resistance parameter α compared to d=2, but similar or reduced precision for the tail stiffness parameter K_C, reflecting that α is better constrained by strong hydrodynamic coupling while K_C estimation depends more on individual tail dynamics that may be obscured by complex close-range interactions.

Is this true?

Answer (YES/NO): NO